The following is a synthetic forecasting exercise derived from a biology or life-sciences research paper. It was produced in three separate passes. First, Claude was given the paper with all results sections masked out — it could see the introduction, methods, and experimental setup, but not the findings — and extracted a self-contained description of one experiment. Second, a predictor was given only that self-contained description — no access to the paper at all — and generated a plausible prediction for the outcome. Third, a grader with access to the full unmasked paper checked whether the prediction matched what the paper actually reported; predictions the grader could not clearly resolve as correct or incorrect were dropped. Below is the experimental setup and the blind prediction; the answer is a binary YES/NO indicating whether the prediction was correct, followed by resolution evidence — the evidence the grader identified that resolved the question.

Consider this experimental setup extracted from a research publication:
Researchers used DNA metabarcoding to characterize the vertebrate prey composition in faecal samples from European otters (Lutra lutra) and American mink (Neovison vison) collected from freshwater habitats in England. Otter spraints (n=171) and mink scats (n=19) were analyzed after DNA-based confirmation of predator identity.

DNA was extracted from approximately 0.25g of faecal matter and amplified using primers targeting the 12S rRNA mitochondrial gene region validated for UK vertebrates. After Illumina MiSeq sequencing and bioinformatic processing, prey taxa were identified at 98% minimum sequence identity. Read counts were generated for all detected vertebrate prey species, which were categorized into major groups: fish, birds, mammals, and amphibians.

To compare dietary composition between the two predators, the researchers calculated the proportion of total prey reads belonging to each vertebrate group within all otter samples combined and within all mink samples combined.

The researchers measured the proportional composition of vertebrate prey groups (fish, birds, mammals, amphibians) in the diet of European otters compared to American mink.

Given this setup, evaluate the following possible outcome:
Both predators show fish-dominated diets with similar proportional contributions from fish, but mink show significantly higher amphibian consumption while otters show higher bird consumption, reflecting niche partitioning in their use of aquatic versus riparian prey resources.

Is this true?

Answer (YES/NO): NO